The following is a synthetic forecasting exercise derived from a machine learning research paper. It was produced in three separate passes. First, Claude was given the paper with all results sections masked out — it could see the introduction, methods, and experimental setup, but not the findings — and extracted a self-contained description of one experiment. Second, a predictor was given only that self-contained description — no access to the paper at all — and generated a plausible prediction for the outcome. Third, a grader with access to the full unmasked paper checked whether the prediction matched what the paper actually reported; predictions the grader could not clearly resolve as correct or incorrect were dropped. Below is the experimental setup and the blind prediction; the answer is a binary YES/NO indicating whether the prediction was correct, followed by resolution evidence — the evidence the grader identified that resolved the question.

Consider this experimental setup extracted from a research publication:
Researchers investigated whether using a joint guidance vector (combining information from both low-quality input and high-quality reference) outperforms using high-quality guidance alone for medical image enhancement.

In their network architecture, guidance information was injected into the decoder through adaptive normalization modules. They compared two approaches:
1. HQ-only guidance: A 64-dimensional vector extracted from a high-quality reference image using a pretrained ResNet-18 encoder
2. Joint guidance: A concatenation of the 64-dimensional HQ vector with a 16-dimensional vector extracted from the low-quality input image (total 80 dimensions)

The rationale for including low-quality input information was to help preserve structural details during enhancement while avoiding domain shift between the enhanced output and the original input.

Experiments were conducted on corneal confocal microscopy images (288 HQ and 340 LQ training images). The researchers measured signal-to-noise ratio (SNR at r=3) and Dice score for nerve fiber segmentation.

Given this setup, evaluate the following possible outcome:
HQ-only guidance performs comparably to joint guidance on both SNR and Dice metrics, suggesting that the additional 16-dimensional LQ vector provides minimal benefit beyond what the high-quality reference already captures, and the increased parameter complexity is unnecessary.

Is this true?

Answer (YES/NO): NO